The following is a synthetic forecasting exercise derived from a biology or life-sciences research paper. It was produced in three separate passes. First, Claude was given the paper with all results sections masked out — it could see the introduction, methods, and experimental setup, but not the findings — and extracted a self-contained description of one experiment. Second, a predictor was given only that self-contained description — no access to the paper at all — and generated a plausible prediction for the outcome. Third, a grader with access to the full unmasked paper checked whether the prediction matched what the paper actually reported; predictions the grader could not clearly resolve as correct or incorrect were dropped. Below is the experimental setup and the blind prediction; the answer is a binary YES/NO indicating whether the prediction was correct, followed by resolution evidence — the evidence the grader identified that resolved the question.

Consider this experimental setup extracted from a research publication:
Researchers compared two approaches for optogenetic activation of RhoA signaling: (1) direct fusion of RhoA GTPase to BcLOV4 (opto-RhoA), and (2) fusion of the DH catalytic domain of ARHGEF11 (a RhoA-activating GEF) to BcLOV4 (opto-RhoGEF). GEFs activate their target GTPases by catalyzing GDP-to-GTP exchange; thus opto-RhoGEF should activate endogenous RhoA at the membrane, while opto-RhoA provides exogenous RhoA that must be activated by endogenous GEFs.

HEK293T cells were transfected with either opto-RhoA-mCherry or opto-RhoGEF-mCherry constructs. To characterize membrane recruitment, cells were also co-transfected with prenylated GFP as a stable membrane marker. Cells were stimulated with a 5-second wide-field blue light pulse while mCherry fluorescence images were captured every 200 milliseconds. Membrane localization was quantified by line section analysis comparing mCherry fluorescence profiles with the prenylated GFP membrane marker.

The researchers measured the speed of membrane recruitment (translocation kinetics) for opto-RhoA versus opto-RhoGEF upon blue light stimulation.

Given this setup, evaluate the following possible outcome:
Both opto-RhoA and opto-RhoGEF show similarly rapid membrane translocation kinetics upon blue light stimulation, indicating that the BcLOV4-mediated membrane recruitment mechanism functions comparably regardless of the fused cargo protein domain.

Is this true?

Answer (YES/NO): YES